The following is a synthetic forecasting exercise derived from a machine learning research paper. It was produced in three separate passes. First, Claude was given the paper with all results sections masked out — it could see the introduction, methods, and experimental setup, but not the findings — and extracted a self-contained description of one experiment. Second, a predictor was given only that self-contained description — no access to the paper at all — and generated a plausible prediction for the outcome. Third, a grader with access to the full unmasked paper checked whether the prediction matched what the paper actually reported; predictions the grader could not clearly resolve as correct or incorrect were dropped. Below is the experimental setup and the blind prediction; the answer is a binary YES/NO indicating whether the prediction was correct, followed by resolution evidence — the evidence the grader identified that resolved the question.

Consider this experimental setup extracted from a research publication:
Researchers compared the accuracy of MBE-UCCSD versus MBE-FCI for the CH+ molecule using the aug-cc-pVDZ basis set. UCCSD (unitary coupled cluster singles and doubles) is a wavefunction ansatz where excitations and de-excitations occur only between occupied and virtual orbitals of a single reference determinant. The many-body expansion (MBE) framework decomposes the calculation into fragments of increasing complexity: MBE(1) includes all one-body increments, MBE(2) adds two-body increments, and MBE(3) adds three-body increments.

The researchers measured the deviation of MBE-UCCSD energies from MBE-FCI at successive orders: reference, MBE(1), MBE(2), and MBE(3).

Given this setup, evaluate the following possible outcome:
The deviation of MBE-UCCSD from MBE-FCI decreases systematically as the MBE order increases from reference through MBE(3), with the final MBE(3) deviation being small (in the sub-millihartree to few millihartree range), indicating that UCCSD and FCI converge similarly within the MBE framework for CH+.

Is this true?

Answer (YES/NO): NO